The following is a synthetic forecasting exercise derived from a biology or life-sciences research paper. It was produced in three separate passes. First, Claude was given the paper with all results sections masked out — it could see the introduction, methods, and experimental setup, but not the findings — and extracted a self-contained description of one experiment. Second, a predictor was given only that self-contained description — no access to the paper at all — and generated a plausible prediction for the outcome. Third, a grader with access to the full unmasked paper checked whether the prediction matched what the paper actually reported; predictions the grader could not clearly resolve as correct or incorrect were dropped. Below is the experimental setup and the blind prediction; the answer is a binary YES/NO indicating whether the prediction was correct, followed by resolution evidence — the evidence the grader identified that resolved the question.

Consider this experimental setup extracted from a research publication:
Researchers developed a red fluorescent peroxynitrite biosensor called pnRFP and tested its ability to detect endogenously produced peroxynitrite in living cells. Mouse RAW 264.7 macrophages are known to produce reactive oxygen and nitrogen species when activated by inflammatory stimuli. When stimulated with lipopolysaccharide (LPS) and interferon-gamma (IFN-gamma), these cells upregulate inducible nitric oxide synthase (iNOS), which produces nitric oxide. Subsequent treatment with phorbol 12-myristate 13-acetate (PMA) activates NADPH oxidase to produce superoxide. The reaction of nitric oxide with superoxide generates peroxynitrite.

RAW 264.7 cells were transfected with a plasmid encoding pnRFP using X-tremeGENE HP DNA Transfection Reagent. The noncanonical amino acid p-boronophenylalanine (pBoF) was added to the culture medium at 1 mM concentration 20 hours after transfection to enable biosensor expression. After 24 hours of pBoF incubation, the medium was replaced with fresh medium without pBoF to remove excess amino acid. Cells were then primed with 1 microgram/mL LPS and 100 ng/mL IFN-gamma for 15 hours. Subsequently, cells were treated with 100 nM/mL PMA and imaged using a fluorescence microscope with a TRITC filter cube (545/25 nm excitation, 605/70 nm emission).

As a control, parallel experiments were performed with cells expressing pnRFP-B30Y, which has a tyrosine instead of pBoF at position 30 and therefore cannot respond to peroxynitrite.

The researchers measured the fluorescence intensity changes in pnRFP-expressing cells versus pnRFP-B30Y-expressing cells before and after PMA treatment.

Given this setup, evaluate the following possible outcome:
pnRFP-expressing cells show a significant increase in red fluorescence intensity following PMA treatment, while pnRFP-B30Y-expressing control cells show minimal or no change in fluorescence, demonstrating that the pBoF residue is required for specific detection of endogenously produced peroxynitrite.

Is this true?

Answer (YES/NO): NO